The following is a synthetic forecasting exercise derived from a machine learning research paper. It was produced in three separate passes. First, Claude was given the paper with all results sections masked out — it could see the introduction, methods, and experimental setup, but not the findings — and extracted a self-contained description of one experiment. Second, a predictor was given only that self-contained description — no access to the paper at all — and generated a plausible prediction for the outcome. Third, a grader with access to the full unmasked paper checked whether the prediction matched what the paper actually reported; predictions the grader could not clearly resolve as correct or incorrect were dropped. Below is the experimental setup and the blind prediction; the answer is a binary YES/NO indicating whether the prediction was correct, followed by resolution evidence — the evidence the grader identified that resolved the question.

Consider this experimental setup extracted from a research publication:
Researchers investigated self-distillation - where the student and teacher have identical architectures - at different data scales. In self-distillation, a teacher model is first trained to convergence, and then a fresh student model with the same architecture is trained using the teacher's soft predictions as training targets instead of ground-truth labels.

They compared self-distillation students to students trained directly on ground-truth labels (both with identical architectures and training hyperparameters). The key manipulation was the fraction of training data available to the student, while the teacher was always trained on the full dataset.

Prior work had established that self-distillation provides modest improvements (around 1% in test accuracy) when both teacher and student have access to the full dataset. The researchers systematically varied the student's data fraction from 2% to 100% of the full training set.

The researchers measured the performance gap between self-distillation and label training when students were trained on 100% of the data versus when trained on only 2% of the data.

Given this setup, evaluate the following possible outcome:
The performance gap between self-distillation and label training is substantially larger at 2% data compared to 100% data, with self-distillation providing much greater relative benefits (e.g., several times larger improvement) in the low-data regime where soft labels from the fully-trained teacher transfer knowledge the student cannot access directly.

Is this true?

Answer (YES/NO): YES